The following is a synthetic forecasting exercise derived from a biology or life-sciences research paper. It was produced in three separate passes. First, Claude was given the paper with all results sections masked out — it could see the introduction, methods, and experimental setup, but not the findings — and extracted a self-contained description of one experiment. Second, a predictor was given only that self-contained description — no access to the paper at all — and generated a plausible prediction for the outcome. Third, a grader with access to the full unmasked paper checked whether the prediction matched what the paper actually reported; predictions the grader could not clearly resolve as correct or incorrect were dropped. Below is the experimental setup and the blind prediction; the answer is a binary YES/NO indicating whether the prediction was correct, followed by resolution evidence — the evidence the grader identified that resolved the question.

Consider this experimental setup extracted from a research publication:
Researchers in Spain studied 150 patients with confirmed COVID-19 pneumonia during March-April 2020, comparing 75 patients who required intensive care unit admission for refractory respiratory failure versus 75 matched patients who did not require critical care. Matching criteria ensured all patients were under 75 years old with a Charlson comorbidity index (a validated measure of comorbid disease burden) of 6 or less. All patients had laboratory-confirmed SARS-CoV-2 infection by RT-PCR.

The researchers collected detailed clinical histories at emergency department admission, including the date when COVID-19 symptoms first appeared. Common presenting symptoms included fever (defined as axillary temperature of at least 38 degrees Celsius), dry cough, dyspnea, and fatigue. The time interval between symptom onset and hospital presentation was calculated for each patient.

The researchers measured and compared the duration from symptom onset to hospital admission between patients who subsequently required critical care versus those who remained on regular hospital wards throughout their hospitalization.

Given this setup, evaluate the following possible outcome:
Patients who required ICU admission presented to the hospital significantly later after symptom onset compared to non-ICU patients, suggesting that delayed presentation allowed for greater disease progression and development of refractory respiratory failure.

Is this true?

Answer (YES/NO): NO